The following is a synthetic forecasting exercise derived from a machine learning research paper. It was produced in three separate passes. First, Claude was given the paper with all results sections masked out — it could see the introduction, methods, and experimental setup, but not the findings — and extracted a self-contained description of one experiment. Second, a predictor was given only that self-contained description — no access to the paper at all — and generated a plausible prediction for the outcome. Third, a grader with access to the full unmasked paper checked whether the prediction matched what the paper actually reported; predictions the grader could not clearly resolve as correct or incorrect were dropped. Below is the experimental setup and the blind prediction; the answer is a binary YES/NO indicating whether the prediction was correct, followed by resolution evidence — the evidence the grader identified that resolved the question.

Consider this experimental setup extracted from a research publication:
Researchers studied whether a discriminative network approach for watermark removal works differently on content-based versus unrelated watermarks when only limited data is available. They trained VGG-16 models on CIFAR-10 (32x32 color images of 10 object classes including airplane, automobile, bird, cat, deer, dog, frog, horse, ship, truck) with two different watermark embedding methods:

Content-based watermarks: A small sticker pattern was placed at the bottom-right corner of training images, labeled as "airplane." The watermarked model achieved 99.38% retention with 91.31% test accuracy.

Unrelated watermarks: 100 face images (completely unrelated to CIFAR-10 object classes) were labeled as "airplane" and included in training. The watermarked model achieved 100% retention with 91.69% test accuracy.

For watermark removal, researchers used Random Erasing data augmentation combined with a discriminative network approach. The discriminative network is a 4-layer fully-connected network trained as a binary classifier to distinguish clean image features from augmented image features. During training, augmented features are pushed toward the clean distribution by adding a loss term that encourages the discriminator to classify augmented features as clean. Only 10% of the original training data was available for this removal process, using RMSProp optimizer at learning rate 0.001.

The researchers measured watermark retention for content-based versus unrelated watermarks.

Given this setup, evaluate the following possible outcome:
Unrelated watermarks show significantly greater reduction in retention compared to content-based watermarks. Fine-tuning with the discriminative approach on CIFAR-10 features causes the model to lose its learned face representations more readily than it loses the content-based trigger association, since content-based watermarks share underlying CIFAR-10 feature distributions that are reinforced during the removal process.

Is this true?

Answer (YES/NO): NO